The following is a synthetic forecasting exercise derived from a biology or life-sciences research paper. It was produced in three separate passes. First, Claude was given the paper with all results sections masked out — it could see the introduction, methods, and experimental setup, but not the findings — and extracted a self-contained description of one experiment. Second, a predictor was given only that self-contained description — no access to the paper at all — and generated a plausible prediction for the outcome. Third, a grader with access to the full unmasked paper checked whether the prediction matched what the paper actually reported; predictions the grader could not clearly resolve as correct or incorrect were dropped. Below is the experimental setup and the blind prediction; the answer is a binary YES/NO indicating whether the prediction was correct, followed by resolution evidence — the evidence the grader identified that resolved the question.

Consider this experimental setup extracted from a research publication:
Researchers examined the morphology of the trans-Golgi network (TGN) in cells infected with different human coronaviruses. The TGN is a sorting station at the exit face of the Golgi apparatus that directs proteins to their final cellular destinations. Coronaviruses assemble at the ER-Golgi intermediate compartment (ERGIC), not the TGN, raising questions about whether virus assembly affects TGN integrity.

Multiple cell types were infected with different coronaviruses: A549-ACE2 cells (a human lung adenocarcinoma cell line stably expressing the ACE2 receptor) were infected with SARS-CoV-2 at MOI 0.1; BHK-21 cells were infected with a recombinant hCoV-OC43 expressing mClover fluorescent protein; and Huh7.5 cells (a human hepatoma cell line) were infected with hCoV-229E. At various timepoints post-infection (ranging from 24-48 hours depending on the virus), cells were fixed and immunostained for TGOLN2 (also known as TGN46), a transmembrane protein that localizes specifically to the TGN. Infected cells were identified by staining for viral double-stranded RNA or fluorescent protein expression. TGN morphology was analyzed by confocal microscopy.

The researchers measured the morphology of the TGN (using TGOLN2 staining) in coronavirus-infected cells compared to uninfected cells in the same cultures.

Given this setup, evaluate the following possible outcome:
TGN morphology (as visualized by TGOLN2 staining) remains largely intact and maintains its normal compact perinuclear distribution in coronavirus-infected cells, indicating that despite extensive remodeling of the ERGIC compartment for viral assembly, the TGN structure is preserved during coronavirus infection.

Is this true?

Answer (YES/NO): NO